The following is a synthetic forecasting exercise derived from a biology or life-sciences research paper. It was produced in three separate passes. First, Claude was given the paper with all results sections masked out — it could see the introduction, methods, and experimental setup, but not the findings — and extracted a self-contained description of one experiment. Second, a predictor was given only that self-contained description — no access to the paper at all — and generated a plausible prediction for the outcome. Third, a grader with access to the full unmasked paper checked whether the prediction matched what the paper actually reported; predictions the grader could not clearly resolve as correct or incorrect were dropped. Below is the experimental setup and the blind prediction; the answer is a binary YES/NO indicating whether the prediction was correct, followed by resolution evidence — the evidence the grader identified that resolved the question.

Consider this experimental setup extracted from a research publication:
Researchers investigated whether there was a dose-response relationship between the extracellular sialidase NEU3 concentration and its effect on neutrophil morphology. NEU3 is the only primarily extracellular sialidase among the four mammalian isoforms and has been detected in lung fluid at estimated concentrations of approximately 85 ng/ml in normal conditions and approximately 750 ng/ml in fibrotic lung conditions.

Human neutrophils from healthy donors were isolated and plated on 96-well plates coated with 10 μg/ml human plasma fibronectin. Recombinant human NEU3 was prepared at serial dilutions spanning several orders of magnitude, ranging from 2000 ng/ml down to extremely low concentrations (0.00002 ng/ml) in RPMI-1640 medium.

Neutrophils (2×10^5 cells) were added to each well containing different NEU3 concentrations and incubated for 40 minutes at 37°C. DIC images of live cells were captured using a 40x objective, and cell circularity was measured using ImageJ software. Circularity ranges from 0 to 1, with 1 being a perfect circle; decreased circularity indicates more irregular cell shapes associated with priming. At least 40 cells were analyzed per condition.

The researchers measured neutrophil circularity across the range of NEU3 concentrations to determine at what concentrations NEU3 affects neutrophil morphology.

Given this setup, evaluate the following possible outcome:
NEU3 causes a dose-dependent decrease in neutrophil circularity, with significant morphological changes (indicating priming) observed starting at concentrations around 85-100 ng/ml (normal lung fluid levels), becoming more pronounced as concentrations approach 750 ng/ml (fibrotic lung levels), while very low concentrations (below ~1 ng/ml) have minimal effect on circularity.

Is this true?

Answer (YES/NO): NO